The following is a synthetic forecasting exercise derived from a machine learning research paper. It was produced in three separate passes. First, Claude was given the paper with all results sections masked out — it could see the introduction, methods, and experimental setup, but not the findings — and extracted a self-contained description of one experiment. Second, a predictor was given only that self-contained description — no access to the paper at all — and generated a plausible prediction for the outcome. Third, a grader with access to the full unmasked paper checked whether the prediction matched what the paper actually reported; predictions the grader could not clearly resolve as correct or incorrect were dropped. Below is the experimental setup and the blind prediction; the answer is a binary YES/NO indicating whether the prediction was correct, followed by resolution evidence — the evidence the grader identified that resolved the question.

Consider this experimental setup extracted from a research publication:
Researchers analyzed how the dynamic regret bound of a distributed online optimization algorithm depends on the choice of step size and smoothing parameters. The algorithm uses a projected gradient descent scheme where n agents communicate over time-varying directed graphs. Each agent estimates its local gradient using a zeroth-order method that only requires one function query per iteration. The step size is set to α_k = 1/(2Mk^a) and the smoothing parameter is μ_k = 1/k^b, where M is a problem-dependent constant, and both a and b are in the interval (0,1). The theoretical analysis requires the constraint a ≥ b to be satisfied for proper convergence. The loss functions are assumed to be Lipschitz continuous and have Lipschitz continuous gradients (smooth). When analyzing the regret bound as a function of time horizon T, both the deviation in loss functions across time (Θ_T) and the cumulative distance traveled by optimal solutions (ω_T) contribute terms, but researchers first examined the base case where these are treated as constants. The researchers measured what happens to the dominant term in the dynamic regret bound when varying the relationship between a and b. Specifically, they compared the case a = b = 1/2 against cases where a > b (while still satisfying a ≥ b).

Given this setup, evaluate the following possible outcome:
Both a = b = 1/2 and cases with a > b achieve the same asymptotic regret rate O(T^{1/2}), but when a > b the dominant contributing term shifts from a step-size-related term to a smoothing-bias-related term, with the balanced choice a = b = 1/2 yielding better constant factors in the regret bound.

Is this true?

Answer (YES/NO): NO